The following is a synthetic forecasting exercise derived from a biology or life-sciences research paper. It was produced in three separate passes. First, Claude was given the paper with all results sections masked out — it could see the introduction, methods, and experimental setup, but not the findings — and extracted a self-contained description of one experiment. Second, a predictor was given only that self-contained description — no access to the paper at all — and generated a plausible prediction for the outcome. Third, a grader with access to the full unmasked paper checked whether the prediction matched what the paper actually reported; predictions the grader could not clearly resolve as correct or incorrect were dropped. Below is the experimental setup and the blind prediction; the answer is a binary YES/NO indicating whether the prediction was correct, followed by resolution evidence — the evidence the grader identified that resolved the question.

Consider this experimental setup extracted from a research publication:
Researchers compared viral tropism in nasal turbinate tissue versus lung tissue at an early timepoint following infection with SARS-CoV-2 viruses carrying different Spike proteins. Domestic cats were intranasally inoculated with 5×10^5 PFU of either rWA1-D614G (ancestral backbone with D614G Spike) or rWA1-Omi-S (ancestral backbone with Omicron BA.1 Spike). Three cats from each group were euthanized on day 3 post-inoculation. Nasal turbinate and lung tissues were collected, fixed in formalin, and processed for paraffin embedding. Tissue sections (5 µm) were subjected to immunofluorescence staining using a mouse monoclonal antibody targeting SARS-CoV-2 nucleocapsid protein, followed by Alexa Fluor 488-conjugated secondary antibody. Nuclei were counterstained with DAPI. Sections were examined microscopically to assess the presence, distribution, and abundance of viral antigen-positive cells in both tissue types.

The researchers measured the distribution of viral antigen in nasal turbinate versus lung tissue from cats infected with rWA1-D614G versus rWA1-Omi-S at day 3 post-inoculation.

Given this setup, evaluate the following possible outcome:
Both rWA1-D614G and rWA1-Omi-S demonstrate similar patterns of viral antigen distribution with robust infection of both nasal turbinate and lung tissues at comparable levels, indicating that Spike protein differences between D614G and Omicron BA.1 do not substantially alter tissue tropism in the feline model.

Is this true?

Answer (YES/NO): NO